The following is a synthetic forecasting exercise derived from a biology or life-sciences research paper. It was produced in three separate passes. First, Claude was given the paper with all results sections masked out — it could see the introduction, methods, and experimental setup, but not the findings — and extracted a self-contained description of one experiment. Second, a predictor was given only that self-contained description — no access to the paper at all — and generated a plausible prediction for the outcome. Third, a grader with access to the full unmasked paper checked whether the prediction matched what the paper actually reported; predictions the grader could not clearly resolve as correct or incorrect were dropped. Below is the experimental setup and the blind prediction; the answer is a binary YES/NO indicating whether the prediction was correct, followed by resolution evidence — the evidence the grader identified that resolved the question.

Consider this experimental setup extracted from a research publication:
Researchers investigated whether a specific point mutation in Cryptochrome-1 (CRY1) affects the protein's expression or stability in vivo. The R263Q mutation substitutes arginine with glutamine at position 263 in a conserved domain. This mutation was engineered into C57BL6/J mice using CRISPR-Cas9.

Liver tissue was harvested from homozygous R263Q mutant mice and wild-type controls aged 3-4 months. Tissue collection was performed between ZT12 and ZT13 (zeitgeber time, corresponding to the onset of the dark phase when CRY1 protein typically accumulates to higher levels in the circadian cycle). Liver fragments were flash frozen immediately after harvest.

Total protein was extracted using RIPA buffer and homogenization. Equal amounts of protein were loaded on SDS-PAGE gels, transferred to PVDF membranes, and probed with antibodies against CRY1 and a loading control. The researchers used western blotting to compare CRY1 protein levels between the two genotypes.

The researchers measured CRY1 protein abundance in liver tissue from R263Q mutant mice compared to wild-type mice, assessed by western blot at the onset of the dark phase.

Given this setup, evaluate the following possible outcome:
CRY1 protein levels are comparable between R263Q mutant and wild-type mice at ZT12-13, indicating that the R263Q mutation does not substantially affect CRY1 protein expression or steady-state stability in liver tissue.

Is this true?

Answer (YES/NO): YES